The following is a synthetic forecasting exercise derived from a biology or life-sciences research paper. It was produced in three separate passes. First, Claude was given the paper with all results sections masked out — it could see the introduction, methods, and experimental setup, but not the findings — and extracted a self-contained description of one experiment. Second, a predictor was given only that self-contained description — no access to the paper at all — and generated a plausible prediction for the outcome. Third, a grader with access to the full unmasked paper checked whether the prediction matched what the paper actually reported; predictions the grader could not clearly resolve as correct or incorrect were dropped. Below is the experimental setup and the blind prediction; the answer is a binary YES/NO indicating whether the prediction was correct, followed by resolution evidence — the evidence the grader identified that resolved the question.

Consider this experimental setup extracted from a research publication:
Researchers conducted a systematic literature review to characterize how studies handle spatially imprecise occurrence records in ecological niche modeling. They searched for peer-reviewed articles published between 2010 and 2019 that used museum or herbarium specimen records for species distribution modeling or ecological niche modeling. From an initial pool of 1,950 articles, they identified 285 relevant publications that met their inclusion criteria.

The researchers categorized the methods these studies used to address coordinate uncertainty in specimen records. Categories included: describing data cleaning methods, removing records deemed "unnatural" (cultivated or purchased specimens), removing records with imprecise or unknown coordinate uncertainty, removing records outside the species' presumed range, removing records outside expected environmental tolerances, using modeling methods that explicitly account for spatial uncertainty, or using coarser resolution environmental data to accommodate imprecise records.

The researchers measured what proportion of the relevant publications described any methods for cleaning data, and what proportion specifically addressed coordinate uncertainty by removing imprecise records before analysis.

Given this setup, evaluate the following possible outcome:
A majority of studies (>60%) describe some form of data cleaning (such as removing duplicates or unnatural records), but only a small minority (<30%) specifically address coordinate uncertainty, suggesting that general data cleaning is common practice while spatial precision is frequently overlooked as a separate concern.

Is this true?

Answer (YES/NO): NO